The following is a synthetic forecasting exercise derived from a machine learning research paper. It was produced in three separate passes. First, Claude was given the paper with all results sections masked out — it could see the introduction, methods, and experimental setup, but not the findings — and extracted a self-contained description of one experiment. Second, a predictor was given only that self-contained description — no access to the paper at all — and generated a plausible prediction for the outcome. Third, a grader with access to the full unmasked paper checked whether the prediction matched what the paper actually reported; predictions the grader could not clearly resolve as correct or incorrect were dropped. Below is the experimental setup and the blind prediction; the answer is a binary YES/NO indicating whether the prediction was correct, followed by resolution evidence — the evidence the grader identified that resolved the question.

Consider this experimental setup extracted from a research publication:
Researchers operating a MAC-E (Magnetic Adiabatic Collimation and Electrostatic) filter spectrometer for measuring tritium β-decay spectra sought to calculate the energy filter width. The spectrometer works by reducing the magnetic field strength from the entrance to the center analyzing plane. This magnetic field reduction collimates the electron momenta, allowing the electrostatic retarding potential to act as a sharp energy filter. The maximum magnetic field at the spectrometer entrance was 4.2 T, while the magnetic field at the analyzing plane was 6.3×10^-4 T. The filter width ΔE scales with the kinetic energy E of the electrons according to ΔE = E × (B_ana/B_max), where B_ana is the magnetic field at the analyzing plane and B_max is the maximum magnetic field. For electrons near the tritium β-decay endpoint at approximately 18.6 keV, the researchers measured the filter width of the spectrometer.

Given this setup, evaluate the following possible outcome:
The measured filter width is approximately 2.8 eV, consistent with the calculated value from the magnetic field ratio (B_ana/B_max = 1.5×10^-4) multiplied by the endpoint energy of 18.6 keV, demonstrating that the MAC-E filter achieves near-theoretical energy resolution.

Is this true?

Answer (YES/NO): YES